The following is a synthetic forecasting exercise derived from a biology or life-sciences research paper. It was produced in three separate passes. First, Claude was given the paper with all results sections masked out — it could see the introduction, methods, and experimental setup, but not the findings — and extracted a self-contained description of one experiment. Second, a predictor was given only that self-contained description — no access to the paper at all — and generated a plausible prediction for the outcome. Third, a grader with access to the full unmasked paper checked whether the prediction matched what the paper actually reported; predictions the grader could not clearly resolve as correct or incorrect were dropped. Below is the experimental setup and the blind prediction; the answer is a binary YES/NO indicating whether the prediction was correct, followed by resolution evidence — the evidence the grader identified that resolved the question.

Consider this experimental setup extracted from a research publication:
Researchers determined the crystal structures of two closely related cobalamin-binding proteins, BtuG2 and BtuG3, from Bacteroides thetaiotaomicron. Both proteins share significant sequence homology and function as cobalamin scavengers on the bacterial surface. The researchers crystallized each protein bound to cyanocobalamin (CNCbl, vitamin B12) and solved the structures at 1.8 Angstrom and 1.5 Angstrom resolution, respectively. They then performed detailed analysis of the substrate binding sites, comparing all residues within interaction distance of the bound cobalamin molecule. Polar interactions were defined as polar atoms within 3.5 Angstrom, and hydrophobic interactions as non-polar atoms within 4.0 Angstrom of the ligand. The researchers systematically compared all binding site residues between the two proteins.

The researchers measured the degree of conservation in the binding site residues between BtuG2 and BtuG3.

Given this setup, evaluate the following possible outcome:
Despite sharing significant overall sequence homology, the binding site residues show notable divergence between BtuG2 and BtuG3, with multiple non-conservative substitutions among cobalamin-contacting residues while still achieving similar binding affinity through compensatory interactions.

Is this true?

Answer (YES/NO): NO